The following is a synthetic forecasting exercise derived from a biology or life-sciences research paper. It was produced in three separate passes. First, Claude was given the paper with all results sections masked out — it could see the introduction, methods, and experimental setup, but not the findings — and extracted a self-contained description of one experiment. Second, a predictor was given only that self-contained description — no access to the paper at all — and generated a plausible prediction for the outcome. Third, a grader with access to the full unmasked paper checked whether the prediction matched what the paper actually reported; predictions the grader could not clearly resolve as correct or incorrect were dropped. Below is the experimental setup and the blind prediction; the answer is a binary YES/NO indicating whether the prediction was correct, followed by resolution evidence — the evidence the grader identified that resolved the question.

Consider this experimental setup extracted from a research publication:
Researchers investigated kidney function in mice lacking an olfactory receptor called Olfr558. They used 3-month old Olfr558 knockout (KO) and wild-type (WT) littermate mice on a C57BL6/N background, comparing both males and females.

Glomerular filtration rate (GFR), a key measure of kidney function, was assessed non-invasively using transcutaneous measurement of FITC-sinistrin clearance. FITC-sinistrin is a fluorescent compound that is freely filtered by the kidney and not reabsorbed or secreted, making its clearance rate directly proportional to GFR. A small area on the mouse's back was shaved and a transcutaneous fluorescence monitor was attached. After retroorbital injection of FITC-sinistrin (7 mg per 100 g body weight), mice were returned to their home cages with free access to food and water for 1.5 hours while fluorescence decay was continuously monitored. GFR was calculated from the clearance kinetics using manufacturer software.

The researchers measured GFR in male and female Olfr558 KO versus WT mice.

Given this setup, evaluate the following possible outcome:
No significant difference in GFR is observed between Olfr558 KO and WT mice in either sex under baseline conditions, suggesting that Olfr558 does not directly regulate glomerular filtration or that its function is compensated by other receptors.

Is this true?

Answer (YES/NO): YES